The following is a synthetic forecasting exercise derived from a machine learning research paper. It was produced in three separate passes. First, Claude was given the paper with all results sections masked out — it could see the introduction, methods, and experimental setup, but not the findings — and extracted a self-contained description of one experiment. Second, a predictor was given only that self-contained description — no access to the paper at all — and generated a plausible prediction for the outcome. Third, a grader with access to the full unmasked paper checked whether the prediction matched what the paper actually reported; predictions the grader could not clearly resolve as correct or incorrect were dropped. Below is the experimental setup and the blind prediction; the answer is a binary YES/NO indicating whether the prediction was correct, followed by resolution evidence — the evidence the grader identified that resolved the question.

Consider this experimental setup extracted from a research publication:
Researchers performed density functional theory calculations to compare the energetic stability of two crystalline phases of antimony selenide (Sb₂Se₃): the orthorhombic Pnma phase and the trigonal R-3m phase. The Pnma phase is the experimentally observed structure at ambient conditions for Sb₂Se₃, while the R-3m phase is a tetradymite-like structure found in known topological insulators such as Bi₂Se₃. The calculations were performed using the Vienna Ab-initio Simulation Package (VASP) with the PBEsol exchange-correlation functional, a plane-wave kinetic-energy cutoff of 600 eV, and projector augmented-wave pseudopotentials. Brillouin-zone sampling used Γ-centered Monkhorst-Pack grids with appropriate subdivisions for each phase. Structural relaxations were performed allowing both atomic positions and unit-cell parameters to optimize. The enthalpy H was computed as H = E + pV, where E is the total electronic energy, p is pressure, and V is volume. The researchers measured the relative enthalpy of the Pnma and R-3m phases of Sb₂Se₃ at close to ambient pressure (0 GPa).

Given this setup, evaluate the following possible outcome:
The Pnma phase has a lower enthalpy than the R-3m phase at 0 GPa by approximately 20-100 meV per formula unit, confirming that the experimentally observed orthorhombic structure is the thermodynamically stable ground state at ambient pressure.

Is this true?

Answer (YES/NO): NO